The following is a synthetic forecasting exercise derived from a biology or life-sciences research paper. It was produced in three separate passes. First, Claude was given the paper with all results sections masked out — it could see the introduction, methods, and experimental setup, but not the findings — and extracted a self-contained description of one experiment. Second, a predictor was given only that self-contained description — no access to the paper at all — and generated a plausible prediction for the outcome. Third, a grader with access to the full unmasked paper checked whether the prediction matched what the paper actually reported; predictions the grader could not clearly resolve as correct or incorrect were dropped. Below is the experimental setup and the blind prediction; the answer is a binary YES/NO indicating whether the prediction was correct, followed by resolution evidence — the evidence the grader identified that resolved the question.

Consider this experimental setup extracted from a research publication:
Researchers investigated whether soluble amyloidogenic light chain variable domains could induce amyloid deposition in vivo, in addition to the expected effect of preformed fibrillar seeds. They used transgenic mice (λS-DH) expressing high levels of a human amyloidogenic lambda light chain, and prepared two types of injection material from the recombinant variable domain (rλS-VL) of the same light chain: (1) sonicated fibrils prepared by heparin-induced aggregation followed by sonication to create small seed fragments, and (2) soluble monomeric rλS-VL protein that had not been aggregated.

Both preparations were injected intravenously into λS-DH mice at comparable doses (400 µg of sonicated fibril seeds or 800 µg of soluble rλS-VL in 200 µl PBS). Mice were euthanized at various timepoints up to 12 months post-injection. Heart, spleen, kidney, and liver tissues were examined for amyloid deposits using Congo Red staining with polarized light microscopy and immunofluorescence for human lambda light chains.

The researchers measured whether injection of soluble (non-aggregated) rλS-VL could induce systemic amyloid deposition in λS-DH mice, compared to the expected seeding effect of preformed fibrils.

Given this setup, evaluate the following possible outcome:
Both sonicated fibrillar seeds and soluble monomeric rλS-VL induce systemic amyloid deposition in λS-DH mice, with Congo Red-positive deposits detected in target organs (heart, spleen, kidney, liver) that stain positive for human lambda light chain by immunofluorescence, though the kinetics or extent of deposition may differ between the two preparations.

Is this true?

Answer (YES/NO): YES